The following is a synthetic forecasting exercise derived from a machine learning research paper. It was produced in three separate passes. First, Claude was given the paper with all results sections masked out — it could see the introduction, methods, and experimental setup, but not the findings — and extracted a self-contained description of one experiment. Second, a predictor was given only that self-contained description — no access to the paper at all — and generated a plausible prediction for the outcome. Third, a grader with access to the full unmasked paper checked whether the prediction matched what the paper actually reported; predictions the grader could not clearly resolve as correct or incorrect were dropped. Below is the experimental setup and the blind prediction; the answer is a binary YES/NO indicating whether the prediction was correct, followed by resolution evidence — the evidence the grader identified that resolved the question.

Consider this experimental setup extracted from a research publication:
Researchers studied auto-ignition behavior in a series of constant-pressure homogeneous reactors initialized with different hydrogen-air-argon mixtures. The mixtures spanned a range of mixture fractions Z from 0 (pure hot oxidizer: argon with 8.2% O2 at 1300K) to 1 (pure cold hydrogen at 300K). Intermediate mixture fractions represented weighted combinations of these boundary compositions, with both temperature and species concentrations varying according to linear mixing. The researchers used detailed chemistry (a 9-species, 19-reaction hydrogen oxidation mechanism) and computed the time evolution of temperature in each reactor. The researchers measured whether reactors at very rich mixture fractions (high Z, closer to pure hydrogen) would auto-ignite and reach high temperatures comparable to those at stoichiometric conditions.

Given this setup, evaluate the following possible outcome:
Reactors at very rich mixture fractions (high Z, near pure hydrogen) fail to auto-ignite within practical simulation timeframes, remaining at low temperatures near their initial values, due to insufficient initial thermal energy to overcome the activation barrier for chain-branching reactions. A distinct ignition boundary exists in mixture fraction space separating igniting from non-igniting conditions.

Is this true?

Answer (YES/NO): YES